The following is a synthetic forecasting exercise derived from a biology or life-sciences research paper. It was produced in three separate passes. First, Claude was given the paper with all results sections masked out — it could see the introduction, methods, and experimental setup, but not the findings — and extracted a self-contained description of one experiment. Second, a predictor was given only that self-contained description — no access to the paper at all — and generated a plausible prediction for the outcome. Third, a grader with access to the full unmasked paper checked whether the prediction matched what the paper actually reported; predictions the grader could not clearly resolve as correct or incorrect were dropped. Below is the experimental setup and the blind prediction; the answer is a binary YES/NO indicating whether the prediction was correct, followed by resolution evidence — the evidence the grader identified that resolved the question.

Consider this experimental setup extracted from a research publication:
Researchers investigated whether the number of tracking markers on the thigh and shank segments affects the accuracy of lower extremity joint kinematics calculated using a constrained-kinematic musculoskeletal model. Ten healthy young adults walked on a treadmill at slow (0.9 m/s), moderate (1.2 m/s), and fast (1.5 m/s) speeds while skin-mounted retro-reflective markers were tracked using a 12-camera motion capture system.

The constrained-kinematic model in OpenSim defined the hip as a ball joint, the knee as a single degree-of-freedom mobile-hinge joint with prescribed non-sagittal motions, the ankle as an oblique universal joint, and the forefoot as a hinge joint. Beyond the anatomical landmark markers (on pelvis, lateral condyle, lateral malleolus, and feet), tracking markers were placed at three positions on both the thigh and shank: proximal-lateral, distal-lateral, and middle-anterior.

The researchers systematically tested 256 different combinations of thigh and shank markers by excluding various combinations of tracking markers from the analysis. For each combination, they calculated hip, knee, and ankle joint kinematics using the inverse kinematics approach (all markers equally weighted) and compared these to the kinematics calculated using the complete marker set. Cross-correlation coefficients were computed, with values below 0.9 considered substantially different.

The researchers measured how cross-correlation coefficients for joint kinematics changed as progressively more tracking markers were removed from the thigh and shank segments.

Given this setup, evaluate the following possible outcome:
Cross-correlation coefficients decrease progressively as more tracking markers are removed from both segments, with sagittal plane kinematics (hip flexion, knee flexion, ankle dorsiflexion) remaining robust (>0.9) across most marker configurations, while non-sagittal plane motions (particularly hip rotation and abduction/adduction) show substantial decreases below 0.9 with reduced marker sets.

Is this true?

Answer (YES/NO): NO